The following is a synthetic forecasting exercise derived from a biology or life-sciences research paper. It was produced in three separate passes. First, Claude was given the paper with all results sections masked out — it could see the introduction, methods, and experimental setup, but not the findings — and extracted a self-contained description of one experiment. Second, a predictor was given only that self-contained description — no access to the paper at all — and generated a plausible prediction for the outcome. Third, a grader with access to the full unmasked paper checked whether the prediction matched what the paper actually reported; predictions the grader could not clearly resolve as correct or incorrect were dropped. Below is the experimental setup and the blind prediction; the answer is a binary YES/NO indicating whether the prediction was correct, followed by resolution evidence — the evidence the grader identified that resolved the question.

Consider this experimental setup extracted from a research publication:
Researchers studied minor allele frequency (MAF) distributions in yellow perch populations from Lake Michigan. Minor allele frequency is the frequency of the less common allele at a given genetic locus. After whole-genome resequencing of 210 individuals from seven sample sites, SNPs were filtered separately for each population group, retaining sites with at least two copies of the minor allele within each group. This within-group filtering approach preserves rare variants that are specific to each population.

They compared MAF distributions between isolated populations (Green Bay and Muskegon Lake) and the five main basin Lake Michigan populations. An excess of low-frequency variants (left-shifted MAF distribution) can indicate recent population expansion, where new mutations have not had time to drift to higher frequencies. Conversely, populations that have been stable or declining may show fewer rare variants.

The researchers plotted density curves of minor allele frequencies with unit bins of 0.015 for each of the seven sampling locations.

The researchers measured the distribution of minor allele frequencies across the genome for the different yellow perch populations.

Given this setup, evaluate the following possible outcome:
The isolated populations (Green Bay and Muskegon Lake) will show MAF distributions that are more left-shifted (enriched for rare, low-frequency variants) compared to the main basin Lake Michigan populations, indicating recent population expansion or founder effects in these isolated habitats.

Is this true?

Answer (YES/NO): YES